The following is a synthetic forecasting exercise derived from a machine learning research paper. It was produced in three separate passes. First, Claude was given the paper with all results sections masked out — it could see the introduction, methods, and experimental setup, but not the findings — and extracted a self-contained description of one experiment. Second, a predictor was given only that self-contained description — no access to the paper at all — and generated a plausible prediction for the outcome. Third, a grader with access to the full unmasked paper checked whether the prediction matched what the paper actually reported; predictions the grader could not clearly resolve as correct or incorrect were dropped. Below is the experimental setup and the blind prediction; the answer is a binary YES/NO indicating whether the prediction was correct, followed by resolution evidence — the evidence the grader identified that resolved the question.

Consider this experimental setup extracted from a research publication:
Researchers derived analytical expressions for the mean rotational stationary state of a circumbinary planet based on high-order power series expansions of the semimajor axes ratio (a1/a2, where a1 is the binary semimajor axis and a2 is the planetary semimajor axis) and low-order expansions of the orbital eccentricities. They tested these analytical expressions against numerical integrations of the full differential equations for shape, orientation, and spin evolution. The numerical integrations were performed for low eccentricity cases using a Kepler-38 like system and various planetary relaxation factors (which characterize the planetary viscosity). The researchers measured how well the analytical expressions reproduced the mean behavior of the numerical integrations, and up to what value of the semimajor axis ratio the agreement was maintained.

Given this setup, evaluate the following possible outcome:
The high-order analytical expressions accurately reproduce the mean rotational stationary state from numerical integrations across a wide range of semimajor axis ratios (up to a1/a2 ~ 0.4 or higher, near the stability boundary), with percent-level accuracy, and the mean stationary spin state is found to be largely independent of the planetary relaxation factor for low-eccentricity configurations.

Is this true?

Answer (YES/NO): NO